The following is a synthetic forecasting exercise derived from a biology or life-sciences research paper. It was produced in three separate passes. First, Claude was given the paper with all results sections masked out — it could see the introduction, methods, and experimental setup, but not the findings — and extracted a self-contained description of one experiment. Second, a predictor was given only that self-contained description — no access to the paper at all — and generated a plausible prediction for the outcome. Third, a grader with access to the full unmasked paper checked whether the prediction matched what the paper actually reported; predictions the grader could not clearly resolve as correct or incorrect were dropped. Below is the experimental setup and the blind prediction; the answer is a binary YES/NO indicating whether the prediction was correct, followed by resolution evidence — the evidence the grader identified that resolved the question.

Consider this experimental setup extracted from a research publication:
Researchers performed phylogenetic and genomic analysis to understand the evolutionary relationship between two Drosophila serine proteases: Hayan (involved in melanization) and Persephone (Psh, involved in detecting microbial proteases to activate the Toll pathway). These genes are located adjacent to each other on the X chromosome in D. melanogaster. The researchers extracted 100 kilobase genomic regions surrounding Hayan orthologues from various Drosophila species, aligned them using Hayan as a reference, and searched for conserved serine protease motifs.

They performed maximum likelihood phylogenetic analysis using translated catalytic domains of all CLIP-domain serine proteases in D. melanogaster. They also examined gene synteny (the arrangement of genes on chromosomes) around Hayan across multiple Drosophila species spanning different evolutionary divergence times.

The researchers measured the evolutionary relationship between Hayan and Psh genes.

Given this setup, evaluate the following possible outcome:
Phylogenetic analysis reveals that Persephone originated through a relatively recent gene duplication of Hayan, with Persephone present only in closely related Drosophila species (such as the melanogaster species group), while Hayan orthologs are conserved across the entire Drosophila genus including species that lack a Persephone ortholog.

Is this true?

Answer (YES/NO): YES